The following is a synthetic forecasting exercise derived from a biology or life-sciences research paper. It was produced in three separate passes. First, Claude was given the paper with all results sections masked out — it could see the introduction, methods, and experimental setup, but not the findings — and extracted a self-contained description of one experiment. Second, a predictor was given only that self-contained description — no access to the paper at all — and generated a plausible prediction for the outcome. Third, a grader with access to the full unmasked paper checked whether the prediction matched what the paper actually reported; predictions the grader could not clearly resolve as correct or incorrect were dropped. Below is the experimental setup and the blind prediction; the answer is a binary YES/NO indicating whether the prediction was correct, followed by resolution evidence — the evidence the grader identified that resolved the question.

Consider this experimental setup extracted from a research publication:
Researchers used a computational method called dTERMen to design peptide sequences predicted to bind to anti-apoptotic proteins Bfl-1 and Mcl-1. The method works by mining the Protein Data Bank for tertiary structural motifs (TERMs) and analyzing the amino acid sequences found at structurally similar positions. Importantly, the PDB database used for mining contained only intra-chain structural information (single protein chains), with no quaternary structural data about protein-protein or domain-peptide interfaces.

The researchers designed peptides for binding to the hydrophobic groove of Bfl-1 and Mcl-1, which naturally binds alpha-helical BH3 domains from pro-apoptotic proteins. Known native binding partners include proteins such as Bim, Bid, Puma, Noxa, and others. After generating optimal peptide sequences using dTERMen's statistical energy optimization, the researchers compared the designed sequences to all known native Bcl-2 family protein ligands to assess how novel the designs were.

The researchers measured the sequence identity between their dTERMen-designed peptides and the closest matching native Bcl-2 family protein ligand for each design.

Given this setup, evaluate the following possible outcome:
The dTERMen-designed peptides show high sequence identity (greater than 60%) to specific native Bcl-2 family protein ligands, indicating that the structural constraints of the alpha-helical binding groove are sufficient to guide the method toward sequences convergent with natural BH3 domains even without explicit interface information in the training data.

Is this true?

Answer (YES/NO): NO